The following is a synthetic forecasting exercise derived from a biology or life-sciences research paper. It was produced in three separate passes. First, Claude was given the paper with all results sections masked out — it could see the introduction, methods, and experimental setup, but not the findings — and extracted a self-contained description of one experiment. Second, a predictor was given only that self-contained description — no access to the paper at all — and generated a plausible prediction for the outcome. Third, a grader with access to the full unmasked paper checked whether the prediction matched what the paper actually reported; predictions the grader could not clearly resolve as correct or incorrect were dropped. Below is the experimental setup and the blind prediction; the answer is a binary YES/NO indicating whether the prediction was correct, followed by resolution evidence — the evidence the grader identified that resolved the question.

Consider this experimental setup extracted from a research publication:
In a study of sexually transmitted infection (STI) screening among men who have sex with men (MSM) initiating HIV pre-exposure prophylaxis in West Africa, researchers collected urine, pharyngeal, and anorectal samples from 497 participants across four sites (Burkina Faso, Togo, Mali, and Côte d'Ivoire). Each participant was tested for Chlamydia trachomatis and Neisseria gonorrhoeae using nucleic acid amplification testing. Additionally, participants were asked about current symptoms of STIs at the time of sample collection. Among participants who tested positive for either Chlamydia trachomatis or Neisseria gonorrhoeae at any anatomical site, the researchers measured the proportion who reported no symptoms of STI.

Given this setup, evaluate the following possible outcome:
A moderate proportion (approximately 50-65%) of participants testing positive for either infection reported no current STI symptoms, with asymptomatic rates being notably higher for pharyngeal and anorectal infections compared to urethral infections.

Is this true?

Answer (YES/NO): NO